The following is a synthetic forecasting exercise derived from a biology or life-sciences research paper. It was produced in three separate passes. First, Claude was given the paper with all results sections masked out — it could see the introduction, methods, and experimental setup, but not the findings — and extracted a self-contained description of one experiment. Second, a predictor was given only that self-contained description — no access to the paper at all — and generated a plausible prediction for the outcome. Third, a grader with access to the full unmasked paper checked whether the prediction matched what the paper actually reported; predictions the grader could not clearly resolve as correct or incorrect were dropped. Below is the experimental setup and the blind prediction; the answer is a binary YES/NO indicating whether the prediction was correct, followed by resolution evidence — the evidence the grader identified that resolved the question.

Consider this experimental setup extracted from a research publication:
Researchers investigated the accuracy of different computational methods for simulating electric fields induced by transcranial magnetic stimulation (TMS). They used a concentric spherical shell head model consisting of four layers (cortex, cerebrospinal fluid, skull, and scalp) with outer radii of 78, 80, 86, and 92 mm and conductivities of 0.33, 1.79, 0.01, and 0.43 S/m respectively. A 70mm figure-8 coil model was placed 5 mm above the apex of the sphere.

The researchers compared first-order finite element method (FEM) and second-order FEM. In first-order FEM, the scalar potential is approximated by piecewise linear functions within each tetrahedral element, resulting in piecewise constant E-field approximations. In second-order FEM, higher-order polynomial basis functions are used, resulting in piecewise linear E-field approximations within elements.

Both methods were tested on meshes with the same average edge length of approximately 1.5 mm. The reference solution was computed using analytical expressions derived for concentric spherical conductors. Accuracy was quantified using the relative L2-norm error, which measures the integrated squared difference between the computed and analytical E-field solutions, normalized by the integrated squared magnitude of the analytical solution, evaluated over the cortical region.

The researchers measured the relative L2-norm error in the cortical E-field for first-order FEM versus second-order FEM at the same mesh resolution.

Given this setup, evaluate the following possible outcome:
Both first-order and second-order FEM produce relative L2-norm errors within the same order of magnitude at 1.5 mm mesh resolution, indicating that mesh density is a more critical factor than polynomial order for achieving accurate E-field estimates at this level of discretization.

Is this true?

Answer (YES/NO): NO